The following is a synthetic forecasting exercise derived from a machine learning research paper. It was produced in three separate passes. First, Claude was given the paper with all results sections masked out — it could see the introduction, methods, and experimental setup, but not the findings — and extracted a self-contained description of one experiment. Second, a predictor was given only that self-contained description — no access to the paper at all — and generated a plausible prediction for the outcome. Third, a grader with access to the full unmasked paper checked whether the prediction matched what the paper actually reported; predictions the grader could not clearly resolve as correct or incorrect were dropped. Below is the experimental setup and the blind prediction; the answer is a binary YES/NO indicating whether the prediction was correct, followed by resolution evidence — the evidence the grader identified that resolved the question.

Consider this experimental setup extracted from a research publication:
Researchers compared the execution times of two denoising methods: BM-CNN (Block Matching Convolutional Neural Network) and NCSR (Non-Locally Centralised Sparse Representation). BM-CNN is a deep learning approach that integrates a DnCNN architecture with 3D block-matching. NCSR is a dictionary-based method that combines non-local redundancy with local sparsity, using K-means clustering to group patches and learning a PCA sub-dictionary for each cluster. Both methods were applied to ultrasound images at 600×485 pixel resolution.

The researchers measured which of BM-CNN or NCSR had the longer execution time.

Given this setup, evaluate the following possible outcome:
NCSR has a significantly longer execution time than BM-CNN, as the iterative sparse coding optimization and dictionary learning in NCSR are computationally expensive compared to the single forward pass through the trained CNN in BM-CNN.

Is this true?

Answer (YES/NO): YES